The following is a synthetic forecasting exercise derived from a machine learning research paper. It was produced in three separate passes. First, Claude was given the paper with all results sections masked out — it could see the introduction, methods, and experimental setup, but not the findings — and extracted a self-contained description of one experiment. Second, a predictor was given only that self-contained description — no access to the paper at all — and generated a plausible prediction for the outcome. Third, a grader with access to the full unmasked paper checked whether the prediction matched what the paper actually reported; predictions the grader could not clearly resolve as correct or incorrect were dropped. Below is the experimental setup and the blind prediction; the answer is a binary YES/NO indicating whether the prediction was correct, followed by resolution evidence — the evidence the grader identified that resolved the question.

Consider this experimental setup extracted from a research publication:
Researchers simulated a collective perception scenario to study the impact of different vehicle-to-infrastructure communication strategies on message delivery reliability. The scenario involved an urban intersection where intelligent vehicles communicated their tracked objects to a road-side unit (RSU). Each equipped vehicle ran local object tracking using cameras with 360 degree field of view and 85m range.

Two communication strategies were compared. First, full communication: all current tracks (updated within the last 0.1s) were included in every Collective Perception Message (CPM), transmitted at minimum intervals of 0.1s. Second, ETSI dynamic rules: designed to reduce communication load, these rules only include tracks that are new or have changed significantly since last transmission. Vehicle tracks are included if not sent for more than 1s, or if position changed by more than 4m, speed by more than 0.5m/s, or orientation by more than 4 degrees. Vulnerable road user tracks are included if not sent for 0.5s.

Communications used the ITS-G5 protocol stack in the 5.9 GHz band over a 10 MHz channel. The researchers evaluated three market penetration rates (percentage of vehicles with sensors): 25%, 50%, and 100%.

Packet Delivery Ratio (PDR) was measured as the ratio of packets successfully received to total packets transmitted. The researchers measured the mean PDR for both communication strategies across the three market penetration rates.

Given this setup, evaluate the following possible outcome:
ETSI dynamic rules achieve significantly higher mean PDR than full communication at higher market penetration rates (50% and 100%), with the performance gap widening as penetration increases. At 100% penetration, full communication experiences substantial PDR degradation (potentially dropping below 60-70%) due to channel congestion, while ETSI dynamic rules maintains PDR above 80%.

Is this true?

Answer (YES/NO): NO